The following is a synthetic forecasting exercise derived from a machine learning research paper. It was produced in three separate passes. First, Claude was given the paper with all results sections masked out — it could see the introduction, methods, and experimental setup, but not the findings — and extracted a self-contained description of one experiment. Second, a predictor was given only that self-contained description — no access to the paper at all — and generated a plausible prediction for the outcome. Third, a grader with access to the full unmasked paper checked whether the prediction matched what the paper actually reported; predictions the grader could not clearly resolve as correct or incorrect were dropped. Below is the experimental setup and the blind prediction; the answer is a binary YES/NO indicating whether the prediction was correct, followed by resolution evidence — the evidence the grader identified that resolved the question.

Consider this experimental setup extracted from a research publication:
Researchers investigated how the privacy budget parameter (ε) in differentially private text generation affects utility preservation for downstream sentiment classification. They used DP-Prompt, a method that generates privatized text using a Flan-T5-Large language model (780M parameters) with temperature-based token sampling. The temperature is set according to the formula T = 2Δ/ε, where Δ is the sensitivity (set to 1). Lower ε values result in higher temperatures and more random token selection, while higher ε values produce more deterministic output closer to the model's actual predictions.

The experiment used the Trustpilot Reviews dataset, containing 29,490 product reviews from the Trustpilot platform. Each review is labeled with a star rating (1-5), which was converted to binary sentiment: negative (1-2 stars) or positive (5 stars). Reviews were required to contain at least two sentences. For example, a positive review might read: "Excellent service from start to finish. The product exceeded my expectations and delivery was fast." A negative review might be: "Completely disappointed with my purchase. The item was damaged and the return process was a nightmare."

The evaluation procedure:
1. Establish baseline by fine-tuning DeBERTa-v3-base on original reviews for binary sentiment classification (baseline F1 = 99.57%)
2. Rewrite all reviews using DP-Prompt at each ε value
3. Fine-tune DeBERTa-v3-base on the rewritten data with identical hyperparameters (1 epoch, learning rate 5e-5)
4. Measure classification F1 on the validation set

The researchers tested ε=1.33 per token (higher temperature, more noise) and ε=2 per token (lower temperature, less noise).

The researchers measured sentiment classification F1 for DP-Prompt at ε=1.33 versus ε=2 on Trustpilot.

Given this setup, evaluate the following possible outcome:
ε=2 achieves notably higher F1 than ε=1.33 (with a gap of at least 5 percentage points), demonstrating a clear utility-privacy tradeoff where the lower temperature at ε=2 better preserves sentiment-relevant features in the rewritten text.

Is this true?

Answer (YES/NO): NO